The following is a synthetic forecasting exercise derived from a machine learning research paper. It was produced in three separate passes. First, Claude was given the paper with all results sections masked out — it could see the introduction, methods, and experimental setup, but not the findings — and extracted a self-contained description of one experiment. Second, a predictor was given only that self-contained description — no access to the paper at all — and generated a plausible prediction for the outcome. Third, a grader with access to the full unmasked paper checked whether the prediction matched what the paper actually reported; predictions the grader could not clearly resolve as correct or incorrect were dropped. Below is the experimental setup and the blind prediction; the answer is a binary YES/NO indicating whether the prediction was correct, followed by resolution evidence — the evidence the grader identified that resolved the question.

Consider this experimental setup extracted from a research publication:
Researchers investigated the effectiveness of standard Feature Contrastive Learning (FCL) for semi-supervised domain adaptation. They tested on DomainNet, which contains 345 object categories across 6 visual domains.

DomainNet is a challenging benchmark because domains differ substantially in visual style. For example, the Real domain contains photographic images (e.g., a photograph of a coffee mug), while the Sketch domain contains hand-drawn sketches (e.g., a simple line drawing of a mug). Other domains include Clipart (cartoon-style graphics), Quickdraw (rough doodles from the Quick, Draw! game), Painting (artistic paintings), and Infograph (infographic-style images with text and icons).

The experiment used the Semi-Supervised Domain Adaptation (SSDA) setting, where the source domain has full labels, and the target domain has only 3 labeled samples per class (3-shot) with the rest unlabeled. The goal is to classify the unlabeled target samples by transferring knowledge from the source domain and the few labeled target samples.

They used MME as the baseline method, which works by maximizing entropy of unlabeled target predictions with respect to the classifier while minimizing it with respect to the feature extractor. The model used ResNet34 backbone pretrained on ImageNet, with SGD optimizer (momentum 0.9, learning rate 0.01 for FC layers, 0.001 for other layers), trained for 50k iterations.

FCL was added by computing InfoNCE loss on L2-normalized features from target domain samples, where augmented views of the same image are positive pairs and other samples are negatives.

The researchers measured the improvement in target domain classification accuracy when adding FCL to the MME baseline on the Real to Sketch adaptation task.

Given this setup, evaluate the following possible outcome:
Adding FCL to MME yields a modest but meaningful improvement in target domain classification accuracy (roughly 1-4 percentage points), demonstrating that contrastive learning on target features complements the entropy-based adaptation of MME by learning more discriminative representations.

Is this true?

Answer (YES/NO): NO